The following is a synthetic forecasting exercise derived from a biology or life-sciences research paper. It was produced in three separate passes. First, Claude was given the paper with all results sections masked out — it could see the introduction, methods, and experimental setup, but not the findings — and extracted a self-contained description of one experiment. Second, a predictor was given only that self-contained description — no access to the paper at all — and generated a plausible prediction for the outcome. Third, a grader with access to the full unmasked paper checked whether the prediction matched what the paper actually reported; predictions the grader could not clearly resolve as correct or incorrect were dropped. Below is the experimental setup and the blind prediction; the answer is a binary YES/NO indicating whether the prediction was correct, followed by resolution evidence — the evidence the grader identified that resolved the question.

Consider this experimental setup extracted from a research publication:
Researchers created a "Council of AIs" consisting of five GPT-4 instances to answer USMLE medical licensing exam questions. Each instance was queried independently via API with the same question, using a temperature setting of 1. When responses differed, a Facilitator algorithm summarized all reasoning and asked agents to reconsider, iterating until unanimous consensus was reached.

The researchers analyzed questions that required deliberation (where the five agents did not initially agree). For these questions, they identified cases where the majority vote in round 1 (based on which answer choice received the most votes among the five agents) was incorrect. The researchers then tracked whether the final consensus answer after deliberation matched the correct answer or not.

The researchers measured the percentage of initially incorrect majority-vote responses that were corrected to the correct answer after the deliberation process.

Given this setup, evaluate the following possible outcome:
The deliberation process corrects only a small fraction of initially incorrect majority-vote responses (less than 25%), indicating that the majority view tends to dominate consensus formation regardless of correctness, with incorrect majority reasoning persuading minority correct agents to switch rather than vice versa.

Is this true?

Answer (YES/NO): NO